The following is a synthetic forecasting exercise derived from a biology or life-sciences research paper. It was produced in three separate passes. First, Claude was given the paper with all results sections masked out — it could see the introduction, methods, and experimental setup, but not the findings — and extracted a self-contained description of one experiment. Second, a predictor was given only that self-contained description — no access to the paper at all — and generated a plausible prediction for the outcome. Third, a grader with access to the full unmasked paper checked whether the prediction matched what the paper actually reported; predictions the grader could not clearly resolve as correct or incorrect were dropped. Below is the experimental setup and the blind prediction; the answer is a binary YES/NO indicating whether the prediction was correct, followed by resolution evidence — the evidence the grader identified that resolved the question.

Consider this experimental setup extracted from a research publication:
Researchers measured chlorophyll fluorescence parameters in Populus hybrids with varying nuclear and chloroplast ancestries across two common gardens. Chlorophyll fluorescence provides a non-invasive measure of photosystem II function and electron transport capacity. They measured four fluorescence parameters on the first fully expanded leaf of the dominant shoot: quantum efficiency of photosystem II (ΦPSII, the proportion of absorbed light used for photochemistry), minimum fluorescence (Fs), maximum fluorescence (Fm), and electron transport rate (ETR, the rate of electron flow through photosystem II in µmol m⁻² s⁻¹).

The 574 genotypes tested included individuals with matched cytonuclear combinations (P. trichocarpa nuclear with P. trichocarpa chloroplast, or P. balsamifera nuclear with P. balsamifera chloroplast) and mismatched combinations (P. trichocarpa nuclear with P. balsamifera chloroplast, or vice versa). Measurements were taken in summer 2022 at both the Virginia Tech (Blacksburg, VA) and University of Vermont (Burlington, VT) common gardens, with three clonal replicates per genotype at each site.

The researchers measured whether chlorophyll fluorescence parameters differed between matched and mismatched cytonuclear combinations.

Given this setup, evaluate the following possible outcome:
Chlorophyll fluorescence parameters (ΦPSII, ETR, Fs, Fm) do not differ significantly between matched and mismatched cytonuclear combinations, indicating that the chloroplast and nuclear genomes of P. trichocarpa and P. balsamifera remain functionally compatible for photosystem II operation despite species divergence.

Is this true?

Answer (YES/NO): NO